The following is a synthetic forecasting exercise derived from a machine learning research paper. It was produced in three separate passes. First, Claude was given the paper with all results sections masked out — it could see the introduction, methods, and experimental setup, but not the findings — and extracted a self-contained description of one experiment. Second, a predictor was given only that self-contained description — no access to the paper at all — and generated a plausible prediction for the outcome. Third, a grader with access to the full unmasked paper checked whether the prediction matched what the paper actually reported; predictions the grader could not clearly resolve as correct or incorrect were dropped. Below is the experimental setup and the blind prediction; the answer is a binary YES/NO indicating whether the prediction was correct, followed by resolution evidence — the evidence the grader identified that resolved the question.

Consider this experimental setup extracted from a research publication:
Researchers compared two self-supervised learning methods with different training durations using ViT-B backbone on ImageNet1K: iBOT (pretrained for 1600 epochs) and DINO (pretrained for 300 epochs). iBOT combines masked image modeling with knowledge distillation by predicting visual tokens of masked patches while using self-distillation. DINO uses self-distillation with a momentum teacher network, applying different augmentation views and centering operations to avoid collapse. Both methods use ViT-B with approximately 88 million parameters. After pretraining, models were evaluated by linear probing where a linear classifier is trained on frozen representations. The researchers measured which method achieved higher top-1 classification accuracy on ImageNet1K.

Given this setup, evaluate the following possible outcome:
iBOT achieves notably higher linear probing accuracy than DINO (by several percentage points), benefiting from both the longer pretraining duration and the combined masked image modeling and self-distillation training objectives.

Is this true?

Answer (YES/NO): NO